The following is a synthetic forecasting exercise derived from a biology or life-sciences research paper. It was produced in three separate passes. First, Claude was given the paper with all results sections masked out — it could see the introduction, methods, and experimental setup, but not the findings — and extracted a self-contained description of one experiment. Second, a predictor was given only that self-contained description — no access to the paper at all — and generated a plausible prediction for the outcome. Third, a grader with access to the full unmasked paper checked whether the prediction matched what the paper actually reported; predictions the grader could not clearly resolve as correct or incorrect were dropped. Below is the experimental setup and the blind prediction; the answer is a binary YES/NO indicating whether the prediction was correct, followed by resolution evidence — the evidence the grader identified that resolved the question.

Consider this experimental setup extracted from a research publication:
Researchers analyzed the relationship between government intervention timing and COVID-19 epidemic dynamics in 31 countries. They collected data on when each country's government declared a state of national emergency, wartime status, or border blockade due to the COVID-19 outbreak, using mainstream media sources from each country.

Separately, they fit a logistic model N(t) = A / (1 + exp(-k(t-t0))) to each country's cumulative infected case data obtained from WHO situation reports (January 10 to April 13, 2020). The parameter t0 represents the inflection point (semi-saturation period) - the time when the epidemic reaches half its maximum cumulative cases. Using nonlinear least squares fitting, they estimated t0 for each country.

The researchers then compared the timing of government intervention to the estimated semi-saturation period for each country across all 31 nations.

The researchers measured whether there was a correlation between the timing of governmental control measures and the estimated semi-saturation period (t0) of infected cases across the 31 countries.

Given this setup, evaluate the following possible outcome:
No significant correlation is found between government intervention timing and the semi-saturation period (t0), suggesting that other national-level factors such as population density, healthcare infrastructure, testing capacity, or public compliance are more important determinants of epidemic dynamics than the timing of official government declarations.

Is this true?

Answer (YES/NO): NO